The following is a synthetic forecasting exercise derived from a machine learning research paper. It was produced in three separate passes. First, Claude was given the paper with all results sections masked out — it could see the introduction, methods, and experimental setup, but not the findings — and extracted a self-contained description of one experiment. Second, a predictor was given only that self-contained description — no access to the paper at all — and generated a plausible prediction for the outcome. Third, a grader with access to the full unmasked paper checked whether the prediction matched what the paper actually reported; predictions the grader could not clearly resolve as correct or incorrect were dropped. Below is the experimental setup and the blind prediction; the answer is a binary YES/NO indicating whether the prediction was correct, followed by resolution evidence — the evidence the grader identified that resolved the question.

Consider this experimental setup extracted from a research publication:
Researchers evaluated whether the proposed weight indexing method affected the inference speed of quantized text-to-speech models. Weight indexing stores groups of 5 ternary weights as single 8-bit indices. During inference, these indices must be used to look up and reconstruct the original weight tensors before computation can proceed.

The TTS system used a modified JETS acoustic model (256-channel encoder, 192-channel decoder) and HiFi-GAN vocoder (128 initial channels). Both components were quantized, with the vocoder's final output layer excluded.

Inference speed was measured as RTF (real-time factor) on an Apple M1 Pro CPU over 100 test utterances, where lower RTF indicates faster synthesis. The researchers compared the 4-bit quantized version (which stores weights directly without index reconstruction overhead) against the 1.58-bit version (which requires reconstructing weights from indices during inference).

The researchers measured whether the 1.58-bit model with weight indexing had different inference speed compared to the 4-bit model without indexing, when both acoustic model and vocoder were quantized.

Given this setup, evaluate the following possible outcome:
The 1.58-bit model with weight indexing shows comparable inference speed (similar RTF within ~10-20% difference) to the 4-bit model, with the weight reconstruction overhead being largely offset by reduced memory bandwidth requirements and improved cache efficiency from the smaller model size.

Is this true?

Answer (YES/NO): YES